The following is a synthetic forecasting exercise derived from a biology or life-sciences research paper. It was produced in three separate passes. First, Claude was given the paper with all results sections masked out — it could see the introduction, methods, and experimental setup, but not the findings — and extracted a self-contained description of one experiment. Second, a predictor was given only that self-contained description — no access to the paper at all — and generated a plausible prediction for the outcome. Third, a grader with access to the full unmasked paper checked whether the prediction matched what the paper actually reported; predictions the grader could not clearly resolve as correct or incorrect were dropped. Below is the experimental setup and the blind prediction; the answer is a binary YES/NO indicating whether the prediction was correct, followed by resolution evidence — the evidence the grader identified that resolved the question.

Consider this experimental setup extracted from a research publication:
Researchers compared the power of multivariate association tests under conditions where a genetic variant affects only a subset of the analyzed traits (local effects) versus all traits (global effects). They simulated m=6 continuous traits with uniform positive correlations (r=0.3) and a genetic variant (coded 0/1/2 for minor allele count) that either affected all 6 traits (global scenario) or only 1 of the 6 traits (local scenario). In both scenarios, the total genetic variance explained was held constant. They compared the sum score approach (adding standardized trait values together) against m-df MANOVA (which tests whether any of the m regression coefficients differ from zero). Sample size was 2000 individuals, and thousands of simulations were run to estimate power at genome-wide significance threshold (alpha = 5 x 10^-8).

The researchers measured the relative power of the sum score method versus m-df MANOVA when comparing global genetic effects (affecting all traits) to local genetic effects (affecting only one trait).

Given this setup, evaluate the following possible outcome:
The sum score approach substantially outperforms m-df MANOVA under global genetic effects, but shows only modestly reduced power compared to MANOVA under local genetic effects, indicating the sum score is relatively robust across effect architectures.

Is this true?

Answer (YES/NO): NO